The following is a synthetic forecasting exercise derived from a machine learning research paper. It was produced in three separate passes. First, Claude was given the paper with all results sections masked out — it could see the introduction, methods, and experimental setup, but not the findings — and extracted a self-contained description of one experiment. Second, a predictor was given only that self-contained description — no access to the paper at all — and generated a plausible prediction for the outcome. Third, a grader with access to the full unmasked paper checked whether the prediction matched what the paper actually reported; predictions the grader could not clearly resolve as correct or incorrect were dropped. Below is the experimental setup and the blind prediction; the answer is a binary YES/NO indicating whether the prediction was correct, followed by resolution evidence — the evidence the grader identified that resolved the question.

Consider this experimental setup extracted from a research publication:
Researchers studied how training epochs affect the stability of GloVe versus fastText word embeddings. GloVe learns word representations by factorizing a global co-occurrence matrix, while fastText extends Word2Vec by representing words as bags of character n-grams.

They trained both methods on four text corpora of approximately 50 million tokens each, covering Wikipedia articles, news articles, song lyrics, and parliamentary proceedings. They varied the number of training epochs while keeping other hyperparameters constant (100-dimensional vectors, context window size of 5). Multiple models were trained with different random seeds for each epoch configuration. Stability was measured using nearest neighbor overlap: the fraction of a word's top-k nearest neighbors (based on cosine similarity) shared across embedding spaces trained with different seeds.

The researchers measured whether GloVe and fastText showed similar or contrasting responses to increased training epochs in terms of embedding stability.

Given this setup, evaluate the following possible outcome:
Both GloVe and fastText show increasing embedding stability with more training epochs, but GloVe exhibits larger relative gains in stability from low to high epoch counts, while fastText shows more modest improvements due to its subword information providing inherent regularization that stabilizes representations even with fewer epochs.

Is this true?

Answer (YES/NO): NO